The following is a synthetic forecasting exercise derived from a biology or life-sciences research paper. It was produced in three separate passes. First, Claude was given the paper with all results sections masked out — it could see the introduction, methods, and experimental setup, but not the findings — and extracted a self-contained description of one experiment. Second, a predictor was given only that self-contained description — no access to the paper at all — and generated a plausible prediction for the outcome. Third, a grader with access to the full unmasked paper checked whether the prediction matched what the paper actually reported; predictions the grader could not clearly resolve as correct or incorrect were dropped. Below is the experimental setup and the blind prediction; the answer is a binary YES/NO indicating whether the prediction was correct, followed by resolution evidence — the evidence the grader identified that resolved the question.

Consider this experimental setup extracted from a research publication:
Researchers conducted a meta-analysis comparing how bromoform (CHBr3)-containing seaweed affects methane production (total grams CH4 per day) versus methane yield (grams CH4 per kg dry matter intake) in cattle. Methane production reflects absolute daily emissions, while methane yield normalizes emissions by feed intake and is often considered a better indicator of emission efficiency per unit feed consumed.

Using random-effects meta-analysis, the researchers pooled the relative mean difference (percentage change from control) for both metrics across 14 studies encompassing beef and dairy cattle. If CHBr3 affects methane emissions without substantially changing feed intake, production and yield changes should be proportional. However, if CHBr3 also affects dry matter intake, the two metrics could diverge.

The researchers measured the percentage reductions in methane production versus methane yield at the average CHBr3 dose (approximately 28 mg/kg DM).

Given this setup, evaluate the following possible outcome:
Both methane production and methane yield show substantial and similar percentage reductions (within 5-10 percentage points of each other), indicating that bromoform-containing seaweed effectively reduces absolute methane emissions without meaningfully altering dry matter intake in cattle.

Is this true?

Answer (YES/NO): NO